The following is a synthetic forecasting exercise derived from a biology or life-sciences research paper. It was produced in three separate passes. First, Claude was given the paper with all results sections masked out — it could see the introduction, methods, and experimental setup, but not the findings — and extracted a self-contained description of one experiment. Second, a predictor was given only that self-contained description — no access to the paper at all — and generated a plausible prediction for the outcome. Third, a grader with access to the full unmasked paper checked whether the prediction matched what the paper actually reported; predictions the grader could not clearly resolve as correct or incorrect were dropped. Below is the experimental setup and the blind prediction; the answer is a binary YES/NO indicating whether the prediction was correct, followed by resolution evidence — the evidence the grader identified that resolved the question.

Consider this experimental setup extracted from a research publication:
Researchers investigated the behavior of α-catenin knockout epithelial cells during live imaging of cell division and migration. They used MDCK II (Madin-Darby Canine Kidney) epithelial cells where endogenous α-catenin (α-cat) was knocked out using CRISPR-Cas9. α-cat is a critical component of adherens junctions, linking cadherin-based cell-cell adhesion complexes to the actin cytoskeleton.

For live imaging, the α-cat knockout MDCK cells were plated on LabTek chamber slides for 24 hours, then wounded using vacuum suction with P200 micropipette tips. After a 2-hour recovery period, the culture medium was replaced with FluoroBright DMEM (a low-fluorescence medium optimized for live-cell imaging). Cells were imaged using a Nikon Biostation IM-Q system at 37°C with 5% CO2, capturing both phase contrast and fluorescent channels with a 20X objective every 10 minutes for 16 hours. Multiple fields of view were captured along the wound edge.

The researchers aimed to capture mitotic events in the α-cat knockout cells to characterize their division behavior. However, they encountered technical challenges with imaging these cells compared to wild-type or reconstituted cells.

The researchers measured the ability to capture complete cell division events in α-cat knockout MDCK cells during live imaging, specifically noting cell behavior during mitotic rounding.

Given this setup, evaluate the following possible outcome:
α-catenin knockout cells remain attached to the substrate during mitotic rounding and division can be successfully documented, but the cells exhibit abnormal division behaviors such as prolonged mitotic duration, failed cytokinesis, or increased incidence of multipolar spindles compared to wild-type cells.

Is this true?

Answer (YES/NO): NO